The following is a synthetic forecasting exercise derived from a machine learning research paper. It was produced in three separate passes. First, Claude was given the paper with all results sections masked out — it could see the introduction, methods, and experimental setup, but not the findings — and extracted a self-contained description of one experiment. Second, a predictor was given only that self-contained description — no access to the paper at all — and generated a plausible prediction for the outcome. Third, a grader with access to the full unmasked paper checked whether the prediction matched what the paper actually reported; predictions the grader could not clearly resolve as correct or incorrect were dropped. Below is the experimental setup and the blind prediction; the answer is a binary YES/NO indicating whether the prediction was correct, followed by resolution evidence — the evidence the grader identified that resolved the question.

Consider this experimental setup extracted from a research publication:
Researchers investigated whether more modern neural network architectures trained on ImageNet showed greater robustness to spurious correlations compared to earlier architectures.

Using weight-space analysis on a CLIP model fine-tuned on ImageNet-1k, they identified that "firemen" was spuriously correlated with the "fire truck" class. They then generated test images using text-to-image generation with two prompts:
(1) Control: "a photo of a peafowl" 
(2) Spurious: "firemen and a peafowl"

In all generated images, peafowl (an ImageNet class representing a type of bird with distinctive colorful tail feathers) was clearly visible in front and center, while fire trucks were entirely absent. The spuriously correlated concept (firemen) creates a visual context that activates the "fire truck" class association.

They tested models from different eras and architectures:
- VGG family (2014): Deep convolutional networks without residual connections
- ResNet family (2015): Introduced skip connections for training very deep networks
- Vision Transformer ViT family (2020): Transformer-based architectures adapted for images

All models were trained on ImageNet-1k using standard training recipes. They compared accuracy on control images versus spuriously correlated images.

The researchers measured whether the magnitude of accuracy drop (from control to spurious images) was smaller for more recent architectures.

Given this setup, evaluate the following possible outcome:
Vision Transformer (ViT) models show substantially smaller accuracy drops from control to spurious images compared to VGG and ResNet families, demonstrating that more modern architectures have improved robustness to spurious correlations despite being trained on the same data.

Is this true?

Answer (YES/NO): NO